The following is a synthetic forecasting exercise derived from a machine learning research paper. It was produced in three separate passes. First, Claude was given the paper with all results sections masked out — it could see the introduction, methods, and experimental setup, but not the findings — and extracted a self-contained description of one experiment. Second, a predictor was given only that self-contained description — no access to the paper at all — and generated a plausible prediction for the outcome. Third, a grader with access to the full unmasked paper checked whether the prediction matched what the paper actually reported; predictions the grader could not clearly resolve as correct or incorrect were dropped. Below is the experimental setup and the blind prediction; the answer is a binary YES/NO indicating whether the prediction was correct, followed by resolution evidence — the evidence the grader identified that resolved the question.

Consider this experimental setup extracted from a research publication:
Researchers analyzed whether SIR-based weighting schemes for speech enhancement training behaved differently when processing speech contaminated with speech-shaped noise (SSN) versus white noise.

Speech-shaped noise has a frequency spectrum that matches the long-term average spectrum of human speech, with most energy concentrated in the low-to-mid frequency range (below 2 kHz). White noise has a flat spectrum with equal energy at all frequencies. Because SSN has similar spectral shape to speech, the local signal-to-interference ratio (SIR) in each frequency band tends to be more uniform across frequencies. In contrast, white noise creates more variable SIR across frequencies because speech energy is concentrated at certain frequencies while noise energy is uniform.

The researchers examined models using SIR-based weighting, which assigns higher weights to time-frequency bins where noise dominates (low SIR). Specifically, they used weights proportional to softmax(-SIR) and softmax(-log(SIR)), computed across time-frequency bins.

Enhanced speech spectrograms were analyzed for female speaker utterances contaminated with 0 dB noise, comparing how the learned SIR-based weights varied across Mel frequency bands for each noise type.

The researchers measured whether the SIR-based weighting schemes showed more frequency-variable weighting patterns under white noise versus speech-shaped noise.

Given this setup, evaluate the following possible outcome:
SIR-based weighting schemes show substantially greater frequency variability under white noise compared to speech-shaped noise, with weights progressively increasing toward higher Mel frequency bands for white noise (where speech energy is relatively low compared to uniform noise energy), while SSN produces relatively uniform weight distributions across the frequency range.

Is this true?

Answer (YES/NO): NO